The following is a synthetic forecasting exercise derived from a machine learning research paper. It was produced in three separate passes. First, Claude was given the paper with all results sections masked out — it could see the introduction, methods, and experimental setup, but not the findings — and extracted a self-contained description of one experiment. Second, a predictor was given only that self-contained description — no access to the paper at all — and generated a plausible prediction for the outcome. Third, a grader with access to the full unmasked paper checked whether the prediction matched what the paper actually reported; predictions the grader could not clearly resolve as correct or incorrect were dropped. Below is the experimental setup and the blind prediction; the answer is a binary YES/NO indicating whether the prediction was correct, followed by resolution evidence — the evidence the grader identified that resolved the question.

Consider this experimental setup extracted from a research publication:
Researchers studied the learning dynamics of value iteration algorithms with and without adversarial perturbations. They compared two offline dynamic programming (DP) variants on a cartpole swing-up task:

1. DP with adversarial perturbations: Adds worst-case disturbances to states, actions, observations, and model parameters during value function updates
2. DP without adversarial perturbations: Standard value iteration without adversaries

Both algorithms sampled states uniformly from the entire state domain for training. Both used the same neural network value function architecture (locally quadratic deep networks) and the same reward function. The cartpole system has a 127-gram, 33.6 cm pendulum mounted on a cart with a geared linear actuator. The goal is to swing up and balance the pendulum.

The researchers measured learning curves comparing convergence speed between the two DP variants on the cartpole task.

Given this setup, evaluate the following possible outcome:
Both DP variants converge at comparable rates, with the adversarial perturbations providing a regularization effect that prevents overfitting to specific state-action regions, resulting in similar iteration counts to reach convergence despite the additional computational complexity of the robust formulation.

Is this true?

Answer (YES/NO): NO